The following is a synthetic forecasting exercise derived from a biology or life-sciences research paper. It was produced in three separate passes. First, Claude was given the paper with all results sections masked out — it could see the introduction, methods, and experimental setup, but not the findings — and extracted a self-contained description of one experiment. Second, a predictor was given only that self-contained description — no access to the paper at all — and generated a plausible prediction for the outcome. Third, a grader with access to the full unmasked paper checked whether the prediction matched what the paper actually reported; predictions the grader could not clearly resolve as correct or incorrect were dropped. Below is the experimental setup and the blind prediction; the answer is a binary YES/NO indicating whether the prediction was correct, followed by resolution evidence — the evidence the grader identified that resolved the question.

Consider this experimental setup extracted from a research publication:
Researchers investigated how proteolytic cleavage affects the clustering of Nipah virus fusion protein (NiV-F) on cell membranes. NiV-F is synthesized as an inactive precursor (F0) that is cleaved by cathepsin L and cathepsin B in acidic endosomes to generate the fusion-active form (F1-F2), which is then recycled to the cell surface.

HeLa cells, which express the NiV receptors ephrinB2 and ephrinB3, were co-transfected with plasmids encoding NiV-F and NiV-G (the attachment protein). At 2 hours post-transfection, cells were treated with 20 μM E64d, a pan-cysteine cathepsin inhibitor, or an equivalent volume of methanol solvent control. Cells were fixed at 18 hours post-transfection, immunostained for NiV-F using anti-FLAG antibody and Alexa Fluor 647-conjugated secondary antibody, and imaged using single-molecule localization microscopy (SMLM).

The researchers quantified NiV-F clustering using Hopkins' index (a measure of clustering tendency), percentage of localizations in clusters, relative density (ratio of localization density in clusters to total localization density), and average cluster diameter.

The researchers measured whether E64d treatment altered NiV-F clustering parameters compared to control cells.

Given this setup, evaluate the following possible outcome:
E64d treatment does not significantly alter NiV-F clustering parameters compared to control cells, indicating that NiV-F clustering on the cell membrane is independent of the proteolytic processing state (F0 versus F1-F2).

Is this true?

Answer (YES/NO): YES